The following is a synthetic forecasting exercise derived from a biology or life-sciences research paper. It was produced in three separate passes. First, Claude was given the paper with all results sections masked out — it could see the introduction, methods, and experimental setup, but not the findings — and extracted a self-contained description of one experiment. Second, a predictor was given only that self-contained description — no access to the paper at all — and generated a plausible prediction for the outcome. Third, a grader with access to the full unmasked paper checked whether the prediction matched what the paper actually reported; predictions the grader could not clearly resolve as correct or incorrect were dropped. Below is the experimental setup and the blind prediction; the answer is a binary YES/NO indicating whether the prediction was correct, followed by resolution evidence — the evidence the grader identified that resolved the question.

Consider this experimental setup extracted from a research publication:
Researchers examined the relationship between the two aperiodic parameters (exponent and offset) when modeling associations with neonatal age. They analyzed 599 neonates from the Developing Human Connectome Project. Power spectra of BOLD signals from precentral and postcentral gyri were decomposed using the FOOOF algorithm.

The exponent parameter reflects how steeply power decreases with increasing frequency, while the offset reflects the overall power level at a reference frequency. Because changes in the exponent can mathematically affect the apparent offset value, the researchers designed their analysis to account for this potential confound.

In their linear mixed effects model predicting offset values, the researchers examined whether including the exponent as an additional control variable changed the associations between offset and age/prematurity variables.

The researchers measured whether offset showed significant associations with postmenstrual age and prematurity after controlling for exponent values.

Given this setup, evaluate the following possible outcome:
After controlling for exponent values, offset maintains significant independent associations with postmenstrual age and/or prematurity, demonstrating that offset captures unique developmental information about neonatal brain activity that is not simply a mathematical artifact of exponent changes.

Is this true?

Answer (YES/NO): YES